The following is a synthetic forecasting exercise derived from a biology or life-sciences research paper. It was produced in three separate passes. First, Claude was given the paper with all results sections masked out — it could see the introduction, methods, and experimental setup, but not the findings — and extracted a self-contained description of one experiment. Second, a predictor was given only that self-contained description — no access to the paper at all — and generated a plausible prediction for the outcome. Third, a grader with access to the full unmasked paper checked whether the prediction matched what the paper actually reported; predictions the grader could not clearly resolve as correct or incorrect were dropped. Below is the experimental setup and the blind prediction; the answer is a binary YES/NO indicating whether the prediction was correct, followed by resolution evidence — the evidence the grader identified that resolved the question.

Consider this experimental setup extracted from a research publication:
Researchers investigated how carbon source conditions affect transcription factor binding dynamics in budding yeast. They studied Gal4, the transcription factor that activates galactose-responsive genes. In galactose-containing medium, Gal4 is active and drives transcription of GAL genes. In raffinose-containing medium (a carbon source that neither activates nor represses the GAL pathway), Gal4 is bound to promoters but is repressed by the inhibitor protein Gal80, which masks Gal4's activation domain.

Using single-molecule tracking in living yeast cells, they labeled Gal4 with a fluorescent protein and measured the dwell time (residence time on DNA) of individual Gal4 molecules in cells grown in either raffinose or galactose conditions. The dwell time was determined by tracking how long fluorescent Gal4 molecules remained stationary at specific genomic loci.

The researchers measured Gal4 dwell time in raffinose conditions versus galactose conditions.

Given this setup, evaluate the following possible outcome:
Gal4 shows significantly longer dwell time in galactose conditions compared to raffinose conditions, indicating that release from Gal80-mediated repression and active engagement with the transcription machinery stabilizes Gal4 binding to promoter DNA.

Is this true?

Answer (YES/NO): YES